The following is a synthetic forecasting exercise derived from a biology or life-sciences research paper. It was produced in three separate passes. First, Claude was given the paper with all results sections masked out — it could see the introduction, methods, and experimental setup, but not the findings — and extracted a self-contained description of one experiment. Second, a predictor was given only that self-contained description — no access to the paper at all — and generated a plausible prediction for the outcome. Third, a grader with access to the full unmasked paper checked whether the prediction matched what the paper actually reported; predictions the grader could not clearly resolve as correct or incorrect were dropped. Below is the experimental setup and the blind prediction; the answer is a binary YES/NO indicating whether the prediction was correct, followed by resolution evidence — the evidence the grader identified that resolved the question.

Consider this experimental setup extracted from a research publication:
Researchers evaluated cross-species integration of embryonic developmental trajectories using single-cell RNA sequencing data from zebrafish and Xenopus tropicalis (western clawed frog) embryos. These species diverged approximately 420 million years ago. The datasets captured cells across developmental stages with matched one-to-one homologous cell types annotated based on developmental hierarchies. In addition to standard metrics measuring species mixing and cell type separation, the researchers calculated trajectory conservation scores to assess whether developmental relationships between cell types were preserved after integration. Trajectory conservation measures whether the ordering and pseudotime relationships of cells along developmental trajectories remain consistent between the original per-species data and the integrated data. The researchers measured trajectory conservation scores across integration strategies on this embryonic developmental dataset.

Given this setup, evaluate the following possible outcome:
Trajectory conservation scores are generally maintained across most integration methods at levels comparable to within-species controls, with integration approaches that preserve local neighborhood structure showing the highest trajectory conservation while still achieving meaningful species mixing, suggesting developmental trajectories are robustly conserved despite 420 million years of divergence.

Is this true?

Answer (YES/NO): NO